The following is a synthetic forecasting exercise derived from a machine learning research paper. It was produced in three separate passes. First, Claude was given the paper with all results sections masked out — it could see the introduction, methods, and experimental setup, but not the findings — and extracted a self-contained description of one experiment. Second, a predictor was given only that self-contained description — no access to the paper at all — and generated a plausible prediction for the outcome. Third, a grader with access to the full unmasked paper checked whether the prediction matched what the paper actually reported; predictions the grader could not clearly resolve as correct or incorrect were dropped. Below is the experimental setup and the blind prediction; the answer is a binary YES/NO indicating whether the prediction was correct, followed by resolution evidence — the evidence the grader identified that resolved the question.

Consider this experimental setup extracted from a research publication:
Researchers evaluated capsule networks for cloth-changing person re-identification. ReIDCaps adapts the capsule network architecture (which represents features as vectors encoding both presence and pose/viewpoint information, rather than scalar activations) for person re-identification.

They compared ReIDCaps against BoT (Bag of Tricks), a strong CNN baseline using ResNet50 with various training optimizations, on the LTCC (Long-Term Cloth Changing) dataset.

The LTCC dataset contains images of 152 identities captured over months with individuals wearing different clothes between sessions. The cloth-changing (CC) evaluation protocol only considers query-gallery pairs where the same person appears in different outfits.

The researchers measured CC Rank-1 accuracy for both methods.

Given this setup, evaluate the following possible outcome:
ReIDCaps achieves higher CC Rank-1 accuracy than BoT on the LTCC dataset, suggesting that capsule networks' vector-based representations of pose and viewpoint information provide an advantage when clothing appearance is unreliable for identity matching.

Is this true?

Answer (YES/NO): NO